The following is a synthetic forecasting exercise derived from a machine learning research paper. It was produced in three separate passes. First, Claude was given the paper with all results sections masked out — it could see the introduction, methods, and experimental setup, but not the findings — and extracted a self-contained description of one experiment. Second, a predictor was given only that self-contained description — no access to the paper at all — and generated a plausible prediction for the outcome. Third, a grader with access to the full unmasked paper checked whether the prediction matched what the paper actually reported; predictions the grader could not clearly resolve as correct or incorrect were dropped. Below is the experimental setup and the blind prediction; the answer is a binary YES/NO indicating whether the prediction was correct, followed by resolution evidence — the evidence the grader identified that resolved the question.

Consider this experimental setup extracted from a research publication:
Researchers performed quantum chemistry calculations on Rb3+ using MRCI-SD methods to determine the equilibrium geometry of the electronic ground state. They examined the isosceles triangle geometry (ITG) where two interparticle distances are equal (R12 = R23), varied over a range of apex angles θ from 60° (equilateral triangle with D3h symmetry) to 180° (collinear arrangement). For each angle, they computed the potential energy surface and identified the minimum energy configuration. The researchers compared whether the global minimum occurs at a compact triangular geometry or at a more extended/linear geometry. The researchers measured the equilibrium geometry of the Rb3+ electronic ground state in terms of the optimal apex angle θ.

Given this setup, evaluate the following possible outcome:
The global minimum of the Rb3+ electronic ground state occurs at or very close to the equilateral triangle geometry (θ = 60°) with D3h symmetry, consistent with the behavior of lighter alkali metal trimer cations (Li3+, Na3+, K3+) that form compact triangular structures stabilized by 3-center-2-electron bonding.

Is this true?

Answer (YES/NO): YES